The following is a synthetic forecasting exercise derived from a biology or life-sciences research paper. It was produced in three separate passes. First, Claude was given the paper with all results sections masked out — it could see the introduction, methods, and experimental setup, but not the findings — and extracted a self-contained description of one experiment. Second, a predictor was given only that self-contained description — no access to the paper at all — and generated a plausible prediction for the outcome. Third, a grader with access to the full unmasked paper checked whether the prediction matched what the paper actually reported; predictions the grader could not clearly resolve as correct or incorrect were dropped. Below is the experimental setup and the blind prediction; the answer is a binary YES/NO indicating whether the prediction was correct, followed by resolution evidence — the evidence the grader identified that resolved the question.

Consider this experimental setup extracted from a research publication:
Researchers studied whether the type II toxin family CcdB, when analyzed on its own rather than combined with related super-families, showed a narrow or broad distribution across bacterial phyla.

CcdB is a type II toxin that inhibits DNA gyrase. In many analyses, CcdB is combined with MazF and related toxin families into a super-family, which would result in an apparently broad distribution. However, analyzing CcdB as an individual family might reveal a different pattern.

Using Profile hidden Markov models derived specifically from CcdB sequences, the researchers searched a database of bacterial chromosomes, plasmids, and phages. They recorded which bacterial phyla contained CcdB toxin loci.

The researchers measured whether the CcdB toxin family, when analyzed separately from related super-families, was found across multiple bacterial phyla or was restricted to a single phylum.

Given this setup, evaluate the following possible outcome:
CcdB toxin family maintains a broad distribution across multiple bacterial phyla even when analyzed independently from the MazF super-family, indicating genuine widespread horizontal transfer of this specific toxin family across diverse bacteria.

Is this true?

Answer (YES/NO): NO